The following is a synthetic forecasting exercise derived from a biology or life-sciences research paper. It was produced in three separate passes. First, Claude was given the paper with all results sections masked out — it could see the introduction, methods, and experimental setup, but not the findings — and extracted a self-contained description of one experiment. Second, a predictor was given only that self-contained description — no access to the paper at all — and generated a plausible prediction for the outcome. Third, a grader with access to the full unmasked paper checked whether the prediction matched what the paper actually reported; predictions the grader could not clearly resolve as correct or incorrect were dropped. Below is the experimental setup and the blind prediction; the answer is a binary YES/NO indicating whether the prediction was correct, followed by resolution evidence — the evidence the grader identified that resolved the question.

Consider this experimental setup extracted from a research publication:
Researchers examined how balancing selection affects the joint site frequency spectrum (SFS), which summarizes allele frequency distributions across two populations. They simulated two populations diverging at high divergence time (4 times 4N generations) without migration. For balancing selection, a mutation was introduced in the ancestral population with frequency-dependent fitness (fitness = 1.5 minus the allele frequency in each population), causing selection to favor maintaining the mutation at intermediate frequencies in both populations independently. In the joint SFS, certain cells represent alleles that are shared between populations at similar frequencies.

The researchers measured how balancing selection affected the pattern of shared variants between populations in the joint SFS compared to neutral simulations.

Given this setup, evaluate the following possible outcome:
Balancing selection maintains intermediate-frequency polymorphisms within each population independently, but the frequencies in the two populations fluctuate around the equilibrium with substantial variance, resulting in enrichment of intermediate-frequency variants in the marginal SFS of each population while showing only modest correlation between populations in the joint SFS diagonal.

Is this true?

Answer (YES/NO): NO